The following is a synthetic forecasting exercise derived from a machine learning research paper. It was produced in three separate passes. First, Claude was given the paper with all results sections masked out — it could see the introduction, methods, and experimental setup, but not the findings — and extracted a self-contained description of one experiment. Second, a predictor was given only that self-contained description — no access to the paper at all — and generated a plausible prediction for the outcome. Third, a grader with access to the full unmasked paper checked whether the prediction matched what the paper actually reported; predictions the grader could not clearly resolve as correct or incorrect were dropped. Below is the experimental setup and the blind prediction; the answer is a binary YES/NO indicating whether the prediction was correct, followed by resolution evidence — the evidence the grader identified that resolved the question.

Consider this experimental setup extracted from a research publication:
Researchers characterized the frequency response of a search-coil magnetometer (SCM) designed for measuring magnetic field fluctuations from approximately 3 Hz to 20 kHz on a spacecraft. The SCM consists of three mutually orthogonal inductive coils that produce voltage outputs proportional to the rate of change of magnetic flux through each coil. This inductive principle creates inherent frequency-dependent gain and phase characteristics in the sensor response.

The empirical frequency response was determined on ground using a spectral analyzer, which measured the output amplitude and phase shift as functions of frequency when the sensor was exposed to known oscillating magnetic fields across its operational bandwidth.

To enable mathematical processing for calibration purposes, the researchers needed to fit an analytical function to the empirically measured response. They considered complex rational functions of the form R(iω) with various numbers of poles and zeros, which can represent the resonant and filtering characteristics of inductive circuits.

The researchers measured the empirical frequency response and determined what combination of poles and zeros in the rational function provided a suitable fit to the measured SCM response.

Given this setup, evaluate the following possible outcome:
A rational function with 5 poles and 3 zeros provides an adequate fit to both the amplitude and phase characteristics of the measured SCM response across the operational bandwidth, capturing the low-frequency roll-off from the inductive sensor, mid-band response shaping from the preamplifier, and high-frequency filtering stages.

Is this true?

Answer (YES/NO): NO